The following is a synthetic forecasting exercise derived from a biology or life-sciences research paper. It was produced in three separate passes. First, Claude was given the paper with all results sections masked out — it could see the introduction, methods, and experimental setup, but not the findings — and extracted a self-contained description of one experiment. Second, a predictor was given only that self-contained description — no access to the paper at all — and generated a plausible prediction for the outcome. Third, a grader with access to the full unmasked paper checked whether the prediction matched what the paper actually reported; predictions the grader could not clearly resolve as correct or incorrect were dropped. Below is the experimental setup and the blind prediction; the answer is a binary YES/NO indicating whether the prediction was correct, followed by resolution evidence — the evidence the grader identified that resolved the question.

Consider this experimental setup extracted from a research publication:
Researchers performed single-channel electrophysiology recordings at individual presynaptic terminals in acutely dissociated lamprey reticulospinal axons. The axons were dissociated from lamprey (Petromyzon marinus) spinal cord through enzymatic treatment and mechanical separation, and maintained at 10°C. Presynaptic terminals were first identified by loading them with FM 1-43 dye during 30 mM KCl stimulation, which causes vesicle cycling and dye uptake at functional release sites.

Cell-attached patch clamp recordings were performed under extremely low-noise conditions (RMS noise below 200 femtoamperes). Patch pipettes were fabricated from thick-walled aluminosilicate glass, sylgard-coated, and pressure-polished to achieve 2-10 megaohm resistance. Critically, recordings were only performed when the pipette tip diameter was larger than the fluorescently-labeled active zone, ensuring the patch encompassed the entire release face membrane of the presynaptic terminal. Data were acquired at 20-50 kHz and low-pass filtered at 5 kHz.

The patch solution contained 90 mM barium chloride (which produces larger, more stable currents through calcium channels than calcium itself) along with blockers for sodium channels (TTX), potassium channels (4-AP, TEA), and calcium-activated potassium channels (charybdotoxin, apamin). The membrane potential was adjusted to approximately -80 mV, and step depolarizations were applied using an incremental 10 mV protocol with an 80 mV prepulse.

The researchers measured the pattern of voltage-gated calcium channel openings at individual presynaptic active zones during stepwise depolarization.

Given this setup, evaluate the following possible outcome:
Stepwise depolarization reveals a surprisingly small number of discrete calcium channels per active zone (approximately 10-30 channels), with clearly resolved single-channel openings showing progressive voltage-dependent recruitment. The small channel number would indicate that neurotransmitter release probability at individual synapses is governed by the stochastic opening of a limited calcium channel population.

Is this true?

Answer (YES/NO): NO